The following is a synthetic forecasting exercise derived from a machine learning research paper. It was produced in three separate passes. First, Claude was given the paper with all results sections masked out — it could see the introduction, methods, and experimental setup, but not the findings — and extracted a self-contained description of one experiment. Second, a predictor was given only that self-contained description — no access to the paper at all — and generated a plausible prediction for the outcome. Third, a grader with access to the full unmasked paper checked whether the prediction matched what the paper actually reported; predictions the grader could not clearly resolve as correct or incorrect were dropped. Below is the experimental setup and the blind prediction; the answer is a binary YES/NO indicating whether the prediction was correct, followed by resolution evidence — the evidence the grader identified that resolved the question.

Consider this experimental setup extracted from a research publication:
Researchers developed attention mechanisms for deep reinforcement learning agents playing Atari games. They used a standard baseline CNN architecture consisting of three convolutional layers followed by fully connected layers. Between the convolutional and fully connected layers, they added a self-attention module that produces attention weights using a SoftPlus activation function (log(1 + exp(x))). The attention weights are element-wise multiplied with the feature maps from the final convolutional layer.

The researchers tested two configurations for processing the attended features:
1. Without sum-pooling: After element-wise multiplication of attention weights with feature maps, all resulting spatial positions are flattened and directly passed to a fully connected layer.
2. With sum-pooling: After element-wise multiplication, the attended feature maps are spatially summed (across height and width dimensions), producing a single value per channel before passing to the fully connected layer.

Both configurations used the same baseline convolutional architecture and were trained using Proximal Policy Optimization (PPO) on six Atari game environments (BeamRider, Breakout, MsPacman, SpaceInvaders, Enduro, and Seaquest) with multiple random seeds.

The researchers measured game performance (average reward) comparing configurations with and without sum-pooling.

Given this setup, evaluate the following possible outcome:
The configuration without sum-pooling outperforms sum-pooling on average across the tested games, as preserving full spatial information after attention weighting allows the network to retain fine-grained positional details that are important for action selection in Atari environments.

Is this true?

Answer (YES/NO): YES